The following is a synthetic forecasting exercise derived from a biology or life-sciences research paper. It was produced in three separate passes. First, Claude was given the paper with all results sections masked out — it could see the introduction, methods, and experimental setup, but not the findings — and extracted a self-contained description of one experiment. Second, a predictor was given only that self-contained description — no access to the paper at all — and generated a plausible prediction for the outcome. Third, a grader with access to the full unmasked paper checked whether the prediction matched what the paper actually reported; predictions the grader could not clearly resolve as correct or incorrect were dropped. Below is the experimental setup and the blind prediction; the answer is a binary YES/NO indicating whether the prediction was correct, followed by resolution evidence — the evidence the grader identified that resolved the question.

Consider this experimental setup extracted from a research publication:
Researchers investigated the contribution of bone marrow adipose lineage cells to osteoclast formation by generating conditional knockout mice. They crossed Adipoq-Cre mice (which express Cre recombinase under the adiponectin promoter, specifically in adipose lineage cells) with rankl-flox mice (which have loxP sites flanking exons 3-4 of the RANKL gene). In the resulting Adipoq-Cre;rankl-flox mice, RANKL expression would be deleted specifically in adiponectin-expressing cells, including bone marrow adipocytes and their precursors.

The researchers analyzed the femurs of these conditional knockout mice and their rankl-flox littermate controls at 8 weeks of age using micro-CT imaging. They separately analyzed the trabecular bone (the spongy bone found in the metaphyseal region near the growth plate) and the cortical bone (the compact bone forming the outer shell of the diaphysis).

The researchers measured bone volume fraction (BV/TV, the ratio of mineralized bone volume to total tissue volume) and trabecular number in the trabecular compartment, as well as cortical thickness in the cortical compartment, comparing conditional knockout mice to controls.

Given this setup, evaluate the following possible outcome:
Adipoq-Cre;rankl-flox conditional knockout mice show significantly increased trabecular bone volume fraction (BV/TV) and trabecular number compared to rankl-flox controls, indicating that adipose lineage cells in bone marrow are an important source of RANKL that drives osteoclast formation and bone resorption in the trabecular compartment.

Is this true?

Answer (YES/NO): YES